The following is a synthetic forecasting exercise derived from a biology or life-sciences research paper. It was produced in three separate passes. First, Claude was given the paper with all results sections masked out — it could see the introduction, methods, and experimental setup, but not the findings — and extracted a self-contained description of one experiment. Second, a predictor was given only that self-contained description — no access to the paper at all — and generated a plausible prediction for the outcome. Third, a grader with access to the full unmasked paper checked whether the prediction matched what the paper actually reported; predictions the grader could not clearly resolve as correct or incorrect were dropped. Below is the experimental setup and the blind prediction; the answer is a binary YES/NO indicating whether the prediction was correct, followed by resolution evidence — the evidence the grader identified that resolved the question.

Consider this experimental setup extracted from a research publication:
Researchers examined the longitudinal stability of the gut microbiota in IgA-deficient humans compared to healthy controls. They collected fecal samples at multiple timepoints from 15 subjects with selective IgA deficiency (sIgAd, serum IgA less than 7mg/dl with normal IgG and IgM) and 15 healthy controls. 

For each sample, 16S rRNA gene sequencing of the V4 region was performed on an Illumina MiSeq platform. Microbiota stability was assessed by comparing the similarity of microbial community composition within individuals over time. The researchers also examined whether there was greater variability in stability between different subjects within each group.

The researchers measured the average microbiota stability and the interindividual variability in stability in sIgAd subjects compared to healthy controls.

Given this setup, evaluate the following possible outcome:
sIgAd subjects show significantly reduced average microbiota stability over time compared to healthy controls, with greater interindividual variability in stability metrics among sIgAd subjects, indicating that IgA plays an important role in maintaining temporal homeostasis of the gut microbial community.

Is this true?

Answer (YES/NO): NO